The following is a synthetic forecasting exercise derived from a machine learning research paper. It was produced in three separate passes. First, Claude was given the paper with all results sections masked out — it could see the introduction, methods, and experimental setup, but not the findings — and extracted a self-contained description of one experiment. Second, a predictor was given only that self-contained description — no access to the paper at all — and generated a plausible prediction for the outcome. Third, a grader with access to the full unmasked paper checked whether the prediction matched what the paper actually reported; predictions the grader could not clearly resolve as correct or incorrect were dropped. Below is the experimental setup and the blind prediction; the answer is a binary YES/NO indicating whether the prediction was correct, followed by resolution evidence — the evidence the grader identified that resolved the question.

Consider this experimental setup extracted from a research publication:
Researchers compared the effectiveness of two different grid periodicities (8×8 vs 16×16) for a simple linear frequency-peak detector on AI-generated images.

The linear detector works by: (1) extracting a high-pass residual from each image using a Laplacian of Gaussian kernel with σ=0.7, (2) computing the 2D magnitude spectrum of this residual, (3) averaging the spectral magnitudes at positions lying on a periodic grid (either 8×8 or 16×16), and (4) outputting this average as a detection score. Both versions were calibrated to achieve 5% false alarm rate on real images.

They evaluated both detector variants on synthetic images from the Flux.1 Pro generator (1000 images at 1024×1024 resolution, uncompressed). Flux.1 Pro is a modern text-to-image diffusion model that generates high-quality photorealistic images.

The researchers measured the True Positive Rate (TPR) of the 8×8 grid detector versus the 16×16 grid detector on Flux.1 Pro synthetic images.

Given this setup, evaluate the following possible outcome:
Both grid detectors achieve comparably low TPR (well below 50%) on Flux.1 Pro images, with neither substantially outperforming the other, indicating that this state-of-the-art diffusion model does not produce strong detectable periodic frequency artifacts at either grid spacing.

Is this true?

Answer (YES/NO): NO